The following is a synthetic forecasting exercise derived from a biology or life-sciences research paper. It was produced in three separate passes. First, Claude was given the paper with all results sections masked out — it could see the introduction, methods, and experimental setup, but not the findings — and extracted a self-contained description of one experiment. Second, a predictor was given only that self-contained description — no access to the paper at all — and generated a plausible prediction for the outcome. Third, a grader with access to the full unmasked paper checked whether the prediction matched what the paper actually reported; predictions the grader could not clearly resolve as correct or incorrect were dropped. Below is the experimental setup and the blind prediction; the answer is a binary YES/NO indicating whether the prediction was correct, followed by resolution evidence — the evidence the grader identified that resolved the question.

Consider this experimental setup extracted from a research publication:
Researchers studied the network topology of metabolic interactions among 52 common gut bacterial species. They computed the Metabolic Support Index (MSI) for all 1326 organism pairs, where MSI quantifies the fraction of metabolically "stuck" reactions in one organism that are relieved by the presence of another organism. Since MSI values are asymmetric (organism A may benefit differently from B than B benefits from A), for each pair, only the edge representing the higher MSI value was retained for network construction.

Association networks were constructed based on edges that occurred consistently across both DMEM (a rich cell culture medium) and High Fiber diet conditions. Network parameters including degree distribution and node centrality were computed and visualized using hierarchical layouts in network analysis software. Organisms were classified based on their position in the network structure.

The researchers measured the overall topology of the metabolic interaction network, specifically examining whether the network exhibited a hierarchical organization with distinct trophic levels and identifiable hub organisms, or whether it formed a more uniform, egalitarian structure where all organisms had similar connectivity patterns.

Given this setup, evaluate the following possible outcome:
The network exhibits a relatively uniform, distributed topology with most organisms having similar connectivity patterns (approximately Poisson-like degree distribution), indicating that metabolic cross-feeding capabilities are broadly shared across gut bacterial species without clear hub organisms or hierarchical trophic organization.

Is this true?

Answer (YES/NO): NO